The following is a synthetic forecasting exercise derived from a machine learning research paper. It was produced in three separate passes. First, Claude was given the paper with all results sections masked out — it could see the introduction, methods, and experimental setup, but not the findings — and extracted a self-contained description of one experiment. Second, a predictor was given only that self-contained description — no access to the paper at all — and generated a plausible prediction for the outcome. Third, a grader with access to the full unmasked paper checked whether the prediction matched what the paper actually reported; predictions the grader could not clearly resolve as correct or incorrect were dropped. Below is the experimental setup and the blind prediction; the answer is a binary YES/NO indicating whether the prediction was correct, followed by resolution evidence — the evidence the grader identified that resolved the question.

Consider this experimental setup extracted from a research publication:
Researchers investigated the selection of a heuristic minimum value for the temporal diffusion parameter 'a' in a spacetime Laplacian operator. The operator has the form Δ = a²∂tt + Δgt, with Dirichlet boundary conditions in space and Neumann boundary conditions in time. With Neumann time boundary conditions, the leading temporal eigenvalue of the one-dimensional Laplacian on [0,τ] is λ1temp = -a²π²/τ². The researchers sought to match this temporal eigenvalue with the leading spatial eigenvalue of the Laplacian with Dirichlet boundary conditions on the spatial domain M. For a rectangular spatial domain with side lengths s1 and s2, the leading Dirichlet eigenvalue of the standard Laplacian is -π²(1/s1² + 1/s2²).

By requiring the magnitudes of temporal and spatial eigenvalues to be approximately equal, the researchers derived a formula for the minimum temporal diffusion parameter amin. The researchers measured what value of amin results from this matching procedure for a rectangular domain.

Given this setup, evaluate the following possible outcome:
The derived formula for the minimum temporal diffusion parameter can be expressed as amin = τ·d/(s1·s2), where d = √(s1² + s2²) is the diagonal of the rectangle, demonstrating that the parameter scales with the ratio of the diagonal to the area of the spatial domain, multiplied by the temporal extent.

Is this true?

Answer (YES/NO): NO